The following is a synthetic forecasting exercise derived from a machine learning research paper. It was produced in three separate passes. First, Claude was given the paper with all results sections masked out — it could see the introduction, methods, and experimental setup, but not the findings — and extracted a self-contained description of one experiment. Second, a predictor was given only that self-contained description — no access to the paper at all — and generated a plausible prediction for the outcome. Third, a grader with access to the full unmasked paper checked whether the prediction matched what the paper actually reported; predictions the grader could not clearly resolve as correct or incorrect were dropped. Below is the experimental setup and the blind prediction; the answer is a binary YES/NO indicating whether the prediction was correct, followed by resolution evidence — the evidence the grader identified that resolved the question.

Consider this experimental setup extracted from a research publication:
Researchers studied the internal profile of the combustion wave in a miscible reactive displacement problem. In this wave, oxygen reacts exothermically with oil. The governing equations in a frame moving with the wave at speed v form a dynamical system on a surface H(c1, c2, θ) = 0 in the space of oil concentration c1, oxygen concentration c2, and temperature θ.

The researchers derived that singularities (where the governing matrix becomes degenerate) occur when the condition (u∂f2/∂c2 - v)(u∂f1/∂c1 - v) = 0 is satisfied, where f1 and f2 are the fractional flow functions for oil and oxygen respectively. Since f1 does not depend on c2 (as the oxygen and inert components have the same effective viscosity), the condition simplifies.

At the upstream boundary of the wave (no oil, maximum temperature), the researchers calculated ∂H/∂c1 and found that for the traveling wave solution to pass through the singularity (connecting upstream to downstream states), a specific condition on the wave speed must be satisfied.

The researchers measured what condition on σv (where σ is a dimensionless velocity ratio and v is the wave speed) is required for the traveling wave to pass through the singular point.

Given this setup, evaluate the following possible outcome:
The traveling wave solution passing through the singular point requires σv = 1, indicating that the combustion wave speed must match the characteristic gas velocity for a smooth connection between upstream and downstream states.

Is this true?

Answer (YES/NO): NO